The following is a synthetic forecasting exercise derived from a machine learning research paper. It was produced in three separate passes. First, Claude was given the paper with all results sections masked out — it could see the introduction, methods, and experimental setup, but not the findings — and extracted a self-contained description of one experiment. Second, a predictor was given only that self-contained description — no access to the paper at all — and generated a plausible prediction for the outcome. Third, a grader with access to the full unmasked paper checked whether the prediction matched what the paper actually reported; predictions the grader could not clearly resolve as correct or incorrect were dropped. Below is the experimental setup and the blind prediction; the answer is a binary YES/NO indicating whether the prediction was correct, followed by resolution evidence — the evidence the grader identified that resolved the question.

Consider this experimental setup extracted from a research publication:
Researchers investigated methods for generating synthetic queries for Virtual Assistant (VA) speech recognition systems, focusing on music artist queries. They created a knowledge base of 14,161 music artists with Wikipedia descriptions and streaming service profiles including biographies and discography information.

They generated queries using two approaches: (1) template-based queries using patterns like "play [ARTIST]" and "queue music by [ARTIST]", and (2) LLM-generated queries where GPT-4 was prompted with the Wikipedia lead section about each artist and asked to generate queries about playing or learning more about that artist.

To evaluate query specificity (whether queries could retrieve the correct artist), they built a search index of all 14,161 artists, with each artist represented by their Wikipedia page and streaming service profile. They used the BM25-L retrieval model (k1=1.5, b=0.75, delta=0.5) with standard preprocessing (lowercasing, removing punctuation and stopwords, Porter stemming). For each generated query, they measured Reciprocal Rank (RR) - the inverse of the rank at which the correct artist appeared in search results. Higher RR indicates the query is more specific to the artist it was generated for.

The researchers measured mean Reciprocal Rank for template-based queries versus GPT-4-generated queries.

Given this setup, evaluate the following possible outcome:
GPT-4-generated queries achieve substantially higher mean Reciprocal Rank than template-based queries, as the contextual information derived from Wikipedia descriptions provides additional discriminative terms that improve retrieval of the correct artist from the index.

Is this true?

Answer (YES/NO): NO